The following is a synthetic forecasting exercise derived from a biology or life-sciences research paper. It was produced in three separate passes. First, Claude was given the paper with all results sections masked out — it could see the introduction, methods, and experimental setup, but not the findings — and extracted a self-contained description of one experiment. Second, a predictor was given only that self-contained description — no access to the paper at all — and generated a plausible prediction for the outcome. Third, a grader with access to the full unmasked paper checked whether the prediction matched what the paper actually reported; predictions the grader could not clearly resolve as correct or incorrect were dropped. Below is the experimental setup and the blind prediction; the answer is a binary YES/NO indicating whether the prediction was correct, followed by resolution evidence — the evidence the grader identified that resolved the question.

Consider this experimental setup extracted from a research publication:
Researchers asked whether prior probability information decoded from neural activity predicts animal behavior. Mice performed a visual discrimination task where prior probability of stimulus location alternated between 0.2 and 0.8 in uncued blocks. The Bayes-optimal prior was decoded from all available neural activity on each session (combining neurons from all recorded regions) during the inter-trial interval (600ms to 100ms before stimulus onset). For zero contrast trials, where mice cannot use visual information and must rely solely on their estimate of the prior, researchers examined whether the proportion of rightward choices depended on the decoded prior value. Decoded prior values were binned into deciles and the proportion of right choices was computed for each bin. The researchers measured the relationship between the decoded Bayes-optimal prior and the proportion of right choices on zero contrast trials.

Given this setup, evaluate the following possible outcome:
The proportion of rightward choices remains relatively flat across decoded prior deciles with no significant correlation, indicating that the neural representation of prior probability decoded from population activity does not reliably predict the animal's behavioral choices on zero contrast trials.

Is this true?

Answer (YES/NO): NO